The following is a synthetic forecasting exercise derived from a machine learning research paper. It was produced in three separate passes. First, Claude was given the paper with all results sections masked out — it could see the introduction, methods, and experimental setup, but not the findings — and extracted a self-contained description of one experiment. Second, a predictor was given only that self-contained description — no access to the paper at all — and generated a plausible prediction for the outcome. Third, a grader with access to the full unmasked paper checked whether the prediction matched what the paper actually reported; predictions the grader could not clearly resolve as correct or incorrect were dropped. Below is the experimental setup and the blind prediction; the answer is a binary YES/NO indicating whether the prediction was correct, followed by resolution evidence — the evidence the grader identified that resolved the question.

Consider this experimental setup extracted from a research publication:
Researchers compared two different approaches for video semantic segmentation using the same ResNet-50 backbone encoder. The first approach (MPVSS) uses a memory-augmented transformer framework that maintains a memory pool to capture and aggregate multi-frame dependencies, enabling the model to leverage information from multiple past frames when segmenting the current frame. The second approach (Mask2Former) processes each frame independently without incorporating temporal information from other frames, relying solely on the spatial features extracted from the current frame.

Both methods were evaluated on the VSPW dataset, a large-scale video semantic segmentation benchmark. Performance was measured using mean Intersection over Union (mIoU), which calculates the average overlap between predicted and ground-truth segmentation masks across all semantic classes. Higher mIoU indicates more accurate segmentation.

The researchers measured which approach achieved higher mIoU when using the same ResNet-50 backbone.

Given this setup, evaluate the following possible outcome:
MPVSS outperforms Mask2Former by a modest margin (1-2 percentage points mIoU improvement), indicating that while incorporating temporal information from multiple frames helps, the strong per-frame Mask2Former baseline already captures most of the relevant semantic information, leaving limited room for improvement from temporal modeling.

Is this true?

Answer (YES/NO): NO